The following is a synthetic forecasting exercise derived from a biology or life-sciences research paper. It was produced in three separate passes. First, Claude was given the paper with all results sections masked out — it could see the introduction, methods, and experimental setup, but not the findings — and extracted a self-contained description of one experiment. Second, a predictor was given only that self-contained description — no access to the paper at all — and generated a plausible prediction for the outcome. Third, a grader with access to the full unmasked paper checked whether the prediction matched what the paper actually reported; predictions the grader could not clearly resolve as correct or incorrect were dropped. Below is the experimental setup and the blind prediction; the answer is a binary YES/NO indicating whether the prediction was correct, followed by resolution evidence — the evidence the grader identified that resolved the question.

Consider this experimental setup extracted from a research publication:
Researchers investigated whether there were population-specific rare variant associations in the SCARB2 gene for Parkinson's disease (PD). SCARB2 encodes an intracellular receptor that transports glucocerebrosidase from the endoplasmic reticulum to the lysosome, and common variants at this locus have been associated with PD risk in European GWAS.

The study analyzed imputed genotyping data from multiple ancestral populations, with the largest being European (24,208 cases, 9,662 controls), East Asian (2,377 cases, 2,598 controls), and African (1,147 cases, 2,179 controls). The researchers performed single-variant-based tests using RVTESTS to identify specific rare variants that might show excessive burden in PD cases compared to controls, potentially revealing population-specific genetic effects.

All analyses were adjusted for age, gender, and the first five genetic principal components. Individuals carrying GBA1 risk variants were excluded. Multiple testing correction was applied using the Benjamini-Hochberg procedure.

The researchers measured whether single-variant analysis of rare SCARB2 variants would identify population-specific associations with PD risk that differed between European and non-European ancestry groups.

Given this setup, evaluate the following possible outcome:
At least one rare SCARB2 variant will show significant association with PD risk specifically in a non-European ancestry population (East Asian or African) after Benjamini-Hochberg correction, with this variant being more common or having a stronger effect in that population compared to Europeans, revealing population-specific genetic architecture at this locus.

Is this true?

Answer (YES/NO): NO